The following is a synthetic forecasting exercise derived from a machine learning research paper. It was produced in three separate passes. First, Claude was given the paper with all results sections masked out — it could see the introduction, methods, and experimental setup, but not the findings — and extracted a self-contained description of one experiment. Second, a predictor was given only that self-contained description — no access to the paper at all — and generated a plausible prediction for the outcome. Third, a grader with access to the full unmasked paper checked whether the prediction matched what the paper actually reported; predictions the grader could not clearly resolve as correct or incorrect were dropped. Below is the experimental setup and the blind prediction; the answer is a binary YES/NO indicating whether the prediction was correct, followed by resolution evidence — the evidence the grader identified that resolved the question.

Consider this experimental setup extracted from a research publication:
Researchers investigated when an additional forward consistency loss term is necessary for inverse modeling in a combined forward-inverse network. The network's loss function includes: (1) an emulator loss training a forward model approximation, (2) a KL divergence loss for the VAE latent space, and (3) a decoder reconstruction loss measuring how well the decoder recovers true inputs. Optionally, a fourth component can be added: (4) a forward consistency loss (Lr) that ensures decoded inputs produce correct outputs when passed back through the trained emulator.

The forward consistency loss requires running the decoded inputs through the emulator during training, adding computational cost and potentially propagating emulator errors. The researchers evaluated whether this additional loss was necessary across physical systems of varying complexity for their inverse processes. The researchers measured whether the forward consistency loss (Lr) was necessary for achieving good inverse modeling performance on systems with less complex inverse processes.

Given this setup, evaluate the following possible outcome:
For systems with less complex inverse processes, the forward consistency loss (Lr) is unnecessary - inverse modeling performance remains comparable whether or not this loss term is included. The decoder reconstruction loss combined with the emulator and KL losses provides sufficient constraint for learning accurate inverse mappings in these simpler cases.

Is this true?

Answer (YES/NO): YES